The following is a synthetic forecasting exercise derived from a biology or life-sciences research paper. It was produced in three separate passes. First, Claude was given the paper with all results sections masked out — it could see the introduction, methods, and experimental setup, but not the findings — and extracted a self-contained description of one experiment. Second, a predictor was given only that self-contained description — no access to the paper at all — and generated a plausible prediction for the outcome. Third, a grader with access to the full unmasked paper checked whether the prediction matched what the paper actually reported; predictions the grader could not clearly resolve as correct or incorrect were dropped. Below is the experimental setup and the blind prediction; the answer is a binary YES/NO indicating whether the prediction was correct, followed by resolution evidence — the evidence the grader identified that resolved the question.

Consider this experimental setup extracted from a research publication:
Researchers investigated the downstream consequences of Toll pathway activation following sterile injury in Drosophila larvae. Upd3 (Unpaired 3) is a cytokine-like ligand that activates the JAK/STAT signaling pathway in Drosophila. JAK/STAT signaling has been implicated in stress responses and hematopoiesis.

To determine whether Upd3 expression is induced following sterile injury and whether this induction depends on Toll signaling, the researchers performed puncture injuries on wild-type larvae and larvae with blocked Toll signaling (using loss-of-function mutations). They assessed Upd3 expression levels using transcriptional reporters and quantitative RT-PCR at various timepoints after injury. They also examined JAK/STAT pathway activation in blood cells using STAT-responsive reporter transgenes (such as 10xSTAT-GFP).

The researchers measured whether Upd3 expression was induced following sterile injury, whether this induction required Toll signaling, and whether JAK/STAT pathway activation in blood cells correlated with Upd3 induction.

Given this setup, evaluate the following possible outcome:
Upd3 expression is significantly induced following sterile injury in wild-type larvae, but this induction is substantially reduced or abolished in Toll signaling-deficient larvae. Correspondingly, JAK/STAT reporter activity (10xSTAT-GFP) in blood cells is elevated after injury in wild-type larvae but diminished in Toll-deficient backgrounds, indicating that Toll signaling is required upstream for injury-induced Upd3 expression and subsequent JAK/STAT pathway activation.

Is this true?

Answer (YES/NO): YES